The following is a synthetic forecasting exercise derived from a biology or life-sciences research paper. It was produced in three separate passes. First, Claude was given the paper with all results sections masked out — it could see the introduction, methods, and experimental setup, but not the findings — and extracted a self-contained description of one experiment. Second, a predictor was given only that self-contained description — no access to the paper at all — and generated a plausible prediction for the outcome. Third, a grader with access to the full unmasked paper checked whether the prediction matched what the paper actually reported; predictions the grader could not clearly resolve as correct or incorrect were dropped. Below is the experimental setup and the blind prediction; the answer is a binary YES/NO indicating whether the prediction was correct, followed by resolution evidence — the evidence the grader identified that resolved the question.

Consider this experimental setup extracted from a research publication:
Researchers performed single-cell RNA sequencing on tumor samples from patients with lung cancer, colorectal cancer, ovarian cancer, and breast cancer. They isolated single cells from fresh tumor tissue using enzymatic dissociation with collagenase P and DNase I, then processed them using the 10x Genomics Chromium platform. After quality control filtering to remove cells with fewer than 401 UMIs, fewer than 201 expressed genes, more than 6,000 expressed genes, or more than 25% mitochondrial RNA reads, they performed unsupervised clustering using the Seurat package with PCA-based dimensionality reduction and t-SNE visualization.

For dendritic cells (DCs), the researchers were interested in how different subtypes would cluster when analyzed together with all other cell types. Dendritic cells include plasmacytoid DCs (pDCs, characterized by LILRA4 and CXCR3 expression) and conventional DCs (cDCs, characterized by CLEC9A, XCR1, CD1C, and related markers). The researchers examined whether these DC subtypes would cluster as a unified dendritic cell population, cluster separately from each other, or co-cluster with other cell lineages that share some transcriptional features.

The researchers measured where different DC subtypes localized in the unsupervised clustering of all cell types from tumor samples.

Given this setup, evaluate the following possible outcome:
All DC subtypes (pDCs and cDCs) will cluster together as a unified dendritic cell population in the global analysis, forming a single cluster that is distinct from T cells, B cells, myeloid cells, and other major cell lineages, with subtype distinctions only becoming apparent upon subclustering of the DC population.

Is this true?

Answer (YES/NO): NO